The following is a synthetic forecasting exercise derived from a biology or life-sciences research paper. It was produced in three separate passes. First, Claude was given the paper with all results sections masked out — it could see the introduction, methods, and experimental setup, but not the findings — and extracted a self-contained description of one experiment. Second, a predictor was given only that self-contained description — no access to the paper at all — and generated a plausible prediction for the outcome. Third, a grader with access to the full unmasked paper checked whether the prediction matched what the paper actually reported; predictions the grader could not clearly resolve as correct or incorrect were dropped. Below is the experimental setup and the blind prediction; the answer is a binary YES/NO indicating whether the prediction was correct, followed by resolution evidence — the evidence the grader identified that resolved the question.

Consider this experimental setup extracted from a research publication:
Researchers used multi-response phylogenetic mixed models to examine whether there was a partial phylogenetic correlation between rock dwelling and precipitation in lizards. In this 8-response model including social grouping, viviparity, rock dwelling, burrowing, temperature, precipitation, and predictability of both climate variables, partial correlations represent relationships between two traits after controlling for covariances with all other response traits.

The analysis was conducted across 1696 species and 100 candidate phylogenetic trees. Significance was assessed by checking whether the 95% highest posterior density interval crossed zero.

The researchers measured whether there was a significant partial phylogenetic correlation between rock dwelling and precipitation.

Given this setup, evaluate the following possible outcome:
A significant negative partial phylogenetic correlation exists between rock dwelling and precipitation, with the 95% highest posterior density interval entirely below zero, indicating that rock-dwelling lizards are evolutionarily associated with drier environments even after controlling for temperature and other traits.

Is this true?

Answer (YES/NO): YES